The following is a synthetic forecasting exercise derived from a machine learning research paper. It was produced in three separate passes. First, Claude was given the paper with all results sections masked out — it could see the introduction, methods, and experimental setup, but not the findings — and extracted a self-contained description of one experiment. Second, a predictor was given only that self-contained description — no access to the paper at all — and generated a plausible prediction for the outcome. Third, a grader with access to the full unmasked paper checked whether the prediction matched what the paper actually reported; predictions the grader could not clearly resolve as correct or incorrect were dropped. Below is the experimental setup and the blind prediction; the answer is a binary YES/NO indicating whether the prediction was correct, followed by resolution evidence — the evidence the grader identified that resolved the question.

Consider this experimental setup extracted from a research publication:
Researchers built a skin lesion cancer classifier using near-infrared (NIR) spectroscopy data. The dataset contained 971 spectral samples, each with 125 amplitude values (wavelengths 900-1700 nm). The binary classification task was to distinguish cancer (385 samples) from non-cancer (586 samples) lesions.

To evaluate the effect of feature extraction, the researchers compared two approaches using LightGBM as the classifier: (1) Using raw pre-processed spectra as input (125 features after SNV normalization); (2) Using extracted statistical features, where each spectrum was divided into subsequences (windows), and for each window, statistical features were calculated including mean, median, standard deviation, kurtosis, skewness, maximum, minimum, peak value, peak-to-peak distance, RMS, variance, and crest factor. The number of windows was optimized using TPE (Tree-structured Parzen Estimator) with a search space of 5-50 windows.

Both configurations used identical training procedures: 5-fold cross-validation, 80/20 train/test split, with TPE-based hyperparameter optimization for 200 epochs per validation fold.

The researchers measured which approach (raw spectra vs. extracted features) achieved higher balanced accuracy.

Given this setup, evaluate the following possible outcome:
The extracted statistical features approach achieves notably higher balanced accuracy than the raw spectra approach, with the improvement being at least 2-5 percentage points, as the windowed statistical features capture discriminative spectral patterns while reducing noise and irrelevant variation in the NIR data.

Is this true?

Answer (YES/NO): YES